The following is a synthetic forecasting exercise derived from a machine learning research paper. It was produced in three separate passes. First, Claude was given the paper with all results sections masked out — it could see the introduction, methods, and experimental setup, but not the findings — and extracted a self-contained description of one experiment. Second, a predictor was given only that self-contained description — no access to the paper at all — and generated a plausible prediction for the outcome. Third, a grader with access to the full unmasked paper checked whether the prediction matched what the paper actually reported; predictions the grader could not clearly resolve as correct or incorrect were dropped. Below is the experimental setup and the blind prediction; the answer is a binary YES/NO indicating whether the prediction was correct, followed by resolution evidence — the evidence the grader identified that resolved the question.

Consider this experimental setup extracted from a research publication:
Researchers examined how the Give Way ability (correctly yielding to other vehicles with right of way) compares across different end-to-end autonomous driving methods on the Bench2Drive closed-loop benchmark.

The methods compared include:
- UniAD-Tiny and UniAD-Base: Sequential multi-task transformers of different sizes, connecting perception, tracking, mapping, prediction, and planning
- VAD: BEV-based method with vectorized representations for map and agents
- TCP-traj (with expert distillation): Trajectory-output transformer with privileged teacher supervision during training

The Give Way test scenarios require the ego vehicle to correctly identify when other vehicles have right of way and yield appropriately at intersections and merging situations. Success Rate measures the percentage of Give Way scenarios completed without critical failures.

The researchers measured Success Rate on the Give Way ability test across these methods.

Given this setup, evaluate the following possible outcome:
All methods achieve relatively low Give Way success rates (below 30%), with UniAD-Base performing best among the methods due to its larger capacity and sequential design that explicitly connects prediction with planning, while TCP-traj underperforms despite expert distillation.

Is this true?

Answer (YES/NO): NO